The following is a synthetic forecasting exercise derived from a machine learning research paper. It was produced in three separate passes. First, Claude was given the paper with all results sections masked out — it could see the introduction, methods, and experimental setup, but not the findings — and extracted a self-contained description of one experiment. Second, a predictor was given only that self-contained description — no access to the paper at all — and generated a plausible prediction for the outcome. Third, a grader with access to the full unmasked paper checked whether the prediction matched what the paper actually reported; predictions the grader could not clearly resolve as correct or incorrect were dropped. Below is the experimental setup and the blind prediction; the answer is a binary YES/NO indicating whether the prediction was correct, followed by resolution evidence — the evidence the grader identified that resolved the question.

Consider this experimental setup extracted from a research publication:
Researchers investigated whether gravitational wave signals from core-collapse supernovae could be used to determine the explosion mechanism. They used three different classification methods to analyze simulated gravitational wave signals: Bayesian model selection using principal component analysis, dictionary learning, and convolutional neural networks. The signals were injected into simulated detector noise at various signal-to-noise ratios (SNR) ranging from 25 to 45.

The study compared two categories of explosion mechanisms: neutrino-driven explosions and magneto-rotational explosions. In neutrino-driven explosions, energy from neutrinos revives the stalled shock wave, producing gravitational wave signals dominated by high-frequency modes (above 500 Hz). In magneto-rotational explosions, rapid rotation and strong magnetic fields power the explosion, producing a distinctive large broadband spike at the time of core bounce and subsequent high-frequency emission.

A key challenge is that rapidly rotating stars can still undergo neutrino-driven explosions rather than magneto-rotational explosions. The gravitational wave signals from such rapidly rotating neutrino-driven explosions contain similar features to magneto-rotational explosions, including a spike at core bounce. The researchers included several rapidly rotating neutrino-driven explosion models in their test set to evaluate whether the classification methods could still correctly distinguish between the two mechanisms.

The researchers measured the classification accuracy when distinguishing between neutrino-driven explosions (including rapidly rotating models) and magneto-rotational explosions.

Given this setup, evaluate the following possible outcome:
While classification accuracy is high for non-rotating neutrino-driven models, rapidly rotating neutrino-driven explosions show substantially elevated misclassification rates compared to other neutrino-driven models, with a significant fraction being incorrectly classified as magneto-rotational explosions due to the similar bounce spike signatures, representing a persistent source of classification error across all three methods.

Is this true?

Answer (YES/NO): NO